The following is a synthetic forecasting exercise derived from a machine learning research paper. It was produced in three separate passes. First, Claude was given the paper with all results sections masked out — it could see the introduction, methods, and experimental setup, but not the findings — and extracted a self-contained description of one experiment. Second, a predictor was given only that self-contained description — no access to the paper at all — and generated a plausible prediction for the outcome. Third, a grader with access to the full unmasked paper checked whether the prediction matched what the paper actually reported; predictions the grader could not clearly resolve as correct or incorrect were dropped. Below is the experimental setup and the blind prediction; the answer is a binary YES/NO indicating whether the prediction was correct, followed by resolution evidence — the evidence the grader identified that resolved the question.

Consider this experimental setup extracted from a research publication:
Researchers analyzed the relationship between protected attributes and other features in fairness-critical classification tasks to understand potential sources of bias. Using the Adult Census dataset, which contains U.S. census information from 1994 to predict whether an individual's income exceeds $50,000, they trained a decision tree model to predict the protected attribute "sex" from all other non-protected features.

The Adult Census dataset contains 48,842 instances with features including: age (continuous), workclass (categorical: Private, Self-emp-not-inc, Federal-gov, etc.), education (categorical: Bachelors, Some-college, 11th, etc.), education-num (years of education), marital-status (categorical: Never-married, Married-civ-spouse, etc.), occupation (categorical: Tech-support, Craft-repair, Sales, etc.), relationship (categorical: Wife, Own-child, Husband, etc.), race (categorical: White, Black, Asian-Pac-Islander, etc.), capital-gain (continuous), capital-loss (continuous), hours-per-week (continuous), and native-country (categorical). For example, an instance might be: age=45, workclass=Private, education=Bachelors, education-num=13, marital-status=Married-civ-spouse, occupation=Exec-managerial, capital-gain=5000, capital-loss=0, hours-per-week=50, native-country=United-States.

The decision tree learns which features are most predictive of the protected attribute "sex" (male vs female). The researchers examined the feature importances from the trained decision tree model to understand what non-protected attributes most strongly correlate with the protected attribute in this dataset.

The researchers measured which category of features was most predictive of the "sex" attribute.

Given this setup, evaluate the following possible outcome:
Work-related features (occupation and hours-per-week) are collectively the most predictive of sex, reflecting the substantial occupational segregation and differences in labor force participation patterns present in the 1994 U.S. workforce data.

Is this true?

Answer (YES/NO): NO